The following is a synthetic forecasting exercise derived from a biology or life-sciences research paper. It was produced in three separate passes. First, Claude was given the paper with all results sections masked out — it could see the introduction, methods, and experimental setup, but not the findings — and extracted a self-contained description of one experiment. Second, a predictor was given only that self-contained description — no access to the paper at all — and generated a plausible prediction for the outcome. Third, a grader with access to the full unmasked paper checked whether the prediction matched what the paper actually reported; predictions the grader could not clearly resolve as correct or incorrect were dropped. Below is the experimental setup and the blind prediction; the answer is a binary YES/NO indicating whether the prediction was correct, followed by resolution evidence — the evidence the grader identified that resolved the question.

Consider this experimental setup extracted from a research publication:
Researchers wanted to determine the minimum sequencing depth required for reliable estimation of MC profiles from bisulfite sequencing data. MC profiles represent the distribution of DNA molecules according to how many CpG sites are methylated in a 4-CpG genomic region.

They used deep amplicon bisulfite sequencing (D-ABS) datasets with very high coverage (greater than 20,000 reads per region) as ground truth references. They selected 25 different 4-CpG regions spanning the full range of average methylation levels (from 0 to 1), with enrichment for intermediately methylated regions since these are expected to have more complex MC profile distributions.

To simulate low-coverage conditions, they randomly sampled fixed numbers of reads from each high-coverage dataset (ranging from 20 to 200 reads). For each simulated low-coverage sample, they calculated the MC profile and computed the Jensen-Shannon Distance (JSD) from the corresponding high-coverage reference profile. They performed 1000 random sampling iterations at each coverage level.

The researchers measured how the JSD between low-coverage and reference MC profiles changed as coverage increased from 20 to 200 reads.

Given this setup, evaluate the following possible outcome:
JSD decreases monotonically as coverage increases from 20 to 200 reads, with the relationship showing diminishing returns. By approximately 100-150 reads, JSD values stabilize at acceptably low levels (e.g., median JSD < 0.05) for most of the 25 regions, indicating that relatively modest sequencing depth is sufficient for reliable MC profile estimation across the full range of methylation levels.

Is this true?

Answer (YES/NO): NO